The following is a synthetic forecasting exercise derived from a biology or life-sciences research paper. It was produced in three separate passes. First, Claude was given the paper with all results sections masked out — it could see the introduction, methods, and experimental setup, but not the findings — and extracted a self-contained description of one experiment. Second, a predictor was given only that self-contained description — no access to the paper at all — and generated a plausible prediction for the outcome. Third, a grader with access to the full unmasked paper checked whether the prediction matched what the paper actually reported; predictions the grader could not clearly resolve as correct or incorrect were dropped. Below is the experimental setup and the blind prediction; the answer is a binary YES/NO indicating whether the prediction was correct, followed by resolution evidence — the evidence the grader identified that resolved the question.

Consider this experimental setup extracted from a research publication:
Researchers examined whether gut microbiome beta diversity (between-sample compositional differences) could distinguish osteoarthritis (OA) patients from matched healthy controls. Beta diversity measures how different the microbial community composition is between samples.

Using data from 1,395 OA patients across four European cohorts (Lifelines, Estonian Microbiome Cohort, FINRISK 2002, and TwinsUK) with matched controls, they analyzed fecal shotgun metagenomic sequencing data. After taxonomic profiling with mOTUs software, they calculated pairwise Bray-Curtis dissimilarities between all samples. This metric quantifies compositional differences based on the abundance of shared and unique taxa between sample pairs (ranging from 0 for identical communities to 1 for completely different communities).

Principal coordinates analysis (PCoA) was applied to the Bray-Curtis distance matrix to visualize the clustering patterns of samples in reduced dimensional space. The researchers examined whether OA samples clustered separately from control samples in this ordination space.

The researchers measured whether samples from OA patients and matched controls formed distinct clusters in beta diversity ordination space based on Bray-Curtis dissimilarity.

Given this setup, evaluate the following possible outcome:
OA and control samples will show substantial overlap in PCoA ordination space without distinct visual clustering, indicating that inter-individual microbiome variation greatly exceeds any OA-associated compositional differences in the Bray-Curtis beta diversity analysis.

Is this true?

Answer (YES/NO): YES